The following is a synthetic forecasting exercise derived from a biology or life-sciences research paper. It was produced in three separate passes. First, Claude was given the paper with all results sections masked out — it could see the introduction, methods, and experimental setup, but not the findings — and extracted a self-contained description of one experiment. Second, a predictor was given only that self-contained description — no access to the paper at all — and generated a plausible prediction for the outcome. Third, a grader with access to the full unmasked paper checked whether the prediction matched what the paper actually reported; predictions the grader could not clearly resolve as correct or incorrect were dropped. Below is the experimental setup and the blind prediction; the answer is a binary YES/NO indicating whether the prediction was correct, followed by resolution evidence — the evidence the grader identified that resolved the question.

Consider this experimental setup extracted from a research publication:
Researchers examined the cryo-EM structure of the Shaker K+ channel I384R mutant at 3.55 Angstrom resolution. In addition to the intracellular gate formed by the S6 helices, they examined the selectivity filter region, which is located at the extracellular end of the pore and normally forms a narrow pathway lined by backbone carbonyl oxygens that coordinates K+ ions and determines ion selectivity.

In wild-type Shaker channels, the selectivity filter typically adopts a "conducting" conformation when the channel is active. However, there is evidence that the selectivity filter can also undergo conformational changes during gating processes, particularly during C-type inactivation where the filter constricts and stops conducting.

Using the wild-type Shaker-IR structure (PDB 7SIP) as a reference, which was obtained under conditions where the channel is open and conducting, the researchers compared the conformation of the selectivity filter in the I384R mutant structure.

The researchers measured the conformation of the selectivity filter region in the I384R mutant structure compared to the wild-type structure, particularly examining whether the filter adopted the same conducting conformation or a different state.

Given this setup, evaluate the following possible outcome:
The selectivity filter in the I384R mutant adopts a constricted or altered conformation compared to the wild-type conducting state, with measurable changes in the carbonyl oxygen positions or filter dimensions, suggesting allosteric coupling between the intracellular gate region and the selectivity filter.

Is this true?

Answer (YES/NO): YES